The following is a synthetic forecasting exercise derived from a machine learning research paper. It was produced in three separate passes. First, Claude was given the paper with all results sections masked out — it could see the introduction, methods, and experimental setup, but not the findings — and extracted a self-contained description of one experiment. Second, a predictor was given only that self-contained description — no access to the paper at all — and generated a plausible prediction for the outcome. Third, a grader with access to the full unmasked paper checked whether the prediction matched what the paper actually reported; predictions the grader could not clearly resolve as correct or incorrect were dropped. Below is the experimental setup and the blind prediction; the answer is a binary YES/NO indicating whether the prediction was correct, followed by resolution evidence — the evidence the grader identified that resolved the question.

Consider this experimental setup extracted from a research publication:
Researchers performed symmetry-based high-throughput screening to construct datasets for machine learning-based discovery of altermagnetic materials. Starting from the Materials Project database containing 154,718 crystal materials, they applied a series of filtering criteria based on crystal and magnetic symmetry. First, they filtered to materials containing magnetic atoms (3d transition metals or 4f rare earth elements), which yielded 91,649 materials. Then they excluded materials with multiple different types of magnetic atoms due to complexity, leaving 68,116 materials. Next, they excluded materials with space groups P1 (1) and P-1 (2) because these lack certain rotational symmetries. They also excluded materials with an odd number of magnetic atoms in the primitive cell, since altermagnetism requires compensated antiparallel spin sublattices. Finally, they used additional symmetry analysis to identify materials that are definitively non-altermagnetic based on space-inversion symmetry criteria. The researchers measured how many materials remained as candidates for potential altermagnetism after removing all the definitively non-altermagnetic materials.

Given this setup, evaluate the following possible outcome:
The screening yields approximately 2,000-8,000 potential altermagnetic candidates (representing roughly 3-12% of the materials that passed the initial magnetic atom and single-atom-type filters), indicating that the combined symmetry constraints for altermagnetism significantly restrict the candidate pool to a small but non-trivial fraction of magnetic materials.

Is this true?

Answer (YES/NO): NO